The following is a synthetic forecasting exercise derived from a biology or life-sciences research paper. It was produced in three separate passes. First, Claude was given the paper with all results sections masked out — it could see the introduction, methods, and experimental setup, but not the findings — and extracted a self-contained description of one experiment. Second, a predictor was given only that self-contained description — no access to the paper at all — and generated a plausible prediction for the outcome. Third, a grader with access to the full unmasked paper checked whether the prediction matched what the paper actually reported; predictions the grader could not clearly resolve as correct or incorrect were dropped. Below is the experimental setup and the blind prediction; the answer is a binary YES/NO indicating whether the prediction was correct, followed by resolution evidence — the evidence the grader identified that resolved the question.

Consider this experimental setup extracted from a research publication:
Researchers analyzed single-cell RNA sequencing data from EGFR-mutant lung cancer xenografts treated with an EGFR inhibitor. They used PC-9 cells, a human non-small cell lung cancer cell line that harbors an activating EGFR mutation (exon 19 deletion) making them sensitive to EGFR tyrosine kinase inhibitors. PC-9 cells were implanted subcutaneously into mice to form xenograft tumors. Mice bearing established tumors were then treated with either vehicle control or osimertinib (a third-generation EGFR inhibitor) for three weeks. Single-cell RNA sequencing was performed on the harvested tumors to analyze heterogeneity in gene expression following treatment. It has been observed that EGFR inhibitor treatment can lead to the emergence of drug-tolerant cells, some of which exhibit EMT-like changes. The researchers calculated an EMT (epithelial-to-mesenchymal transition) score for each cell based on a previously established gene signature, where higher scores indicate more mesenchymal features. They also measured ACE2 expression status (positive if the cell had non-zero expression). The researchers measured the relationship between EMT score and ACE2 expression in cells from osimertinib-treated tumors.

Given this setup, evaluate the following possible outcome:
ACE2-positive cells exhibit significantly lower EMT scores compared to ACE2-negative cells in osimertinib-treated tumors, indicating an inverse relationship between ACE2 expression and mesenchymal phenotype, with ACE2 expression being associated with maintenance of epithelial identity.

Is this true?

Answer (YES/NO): NO